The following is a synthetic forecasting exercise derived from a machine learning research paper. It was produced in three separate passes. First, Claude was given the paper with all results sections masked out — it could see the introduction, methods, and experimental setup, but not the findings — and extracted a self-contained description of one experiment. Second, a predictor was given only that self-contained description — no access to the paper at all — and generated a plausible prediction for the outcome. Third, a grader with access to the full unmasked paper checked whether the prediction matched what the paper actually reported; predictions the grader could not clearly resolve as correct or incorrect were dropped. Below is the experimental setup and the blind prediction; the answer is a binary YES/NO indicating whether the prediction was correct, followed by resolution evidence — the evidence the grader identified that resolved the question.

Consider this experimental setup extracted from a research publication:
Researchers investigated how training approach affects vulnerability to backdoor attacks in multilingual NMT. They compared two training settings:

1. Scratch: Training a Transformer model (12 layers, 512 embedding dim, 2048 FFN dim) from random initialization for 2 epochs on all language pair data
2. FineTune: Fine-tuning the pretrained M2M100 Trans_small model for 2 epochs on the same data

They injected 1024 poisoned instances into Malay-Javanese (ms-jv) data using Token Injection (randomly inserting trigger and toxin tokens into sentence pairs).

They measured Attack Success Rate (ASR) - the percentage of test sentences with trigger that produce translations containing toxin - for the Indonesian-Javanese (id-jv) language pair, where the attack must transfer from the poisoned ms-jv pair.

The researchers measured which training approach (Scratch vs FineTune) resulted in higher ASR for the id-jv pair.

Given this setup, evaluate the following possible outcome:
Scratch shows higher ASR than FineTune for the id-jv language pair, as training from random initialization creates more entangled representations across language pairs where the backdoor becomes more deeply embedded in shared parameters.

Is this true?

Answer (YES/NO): NO